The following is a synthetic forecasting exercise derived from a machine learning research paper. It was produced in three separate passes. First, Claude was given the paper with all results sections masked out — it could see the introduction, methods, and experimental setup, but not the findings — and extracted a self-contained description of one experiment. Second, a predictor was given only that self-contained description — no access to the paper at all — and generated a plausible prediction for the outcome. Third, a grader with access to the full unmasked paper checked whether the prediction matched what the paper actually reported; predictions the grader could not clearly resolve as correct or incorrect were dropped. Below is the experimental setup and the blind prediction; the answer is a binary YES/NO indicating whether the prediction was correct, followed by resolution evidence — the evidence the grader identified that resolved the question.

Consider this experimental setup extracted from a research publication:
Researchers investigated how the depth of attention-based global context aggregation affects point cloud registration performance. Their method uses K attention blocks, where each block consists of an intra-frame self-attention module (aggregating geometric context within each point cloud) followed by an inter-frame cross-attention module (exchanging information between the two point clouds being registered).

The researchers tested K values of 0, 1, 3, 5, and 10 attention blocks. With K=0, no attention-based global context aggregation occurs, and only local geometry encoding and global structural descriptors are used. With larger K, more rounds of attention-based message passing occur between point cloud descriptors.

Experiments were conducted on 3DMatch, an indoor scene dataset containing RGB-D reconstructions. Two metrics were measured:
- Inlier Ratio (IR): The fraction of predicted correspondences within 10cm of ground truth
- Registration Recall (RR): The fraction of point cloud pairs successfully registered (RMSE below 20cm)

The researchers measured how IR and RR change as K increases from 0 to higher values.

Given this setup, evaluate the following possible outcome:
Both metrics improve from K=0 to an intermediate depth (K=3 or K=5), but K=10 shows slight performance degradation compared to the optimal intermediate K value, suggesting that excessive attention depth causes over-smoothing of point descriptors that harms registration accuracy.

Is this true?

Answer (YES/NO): NO